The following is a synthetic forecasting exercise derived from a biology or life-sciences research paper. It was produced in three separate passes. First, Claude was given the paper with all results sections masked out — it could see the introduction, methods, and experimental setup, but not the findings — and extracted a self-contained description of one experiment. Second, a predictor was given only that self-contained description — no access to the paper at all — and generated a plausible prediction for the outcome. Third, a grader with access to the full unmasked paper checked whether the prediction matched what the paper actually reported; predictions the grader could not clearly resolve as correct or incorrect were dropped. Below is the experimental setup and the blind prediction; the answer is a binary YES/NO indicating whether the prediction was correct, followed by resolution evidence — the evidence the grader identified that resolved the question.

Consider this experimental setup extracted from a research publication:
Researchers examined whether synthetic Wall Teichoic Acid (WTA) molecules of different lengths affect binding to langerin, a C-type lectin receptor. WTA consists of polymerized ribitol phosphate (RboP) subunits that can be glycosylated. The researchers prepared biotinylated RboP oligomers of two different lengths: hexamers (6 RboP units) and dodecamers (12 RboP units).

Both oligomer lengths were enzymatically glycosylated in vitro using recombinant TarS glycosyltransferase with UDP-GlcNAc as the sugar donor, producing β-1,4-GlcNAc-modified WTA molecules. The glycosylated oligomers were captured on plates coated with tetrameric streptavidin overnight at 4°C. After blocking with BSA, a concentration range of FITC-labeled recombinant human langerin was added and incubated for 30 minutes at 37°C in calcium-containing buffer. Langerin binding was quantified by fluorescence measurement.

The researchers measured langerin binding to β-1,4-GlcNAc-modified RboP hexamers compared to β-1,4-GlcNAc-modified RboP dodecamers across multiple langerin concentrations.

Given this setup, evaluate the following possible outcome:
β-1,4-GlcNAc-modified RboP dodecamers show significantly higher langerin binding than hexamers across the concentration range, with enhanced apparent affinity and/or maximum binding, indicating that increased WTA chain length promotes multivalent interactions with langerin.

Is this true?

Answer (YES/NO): YES